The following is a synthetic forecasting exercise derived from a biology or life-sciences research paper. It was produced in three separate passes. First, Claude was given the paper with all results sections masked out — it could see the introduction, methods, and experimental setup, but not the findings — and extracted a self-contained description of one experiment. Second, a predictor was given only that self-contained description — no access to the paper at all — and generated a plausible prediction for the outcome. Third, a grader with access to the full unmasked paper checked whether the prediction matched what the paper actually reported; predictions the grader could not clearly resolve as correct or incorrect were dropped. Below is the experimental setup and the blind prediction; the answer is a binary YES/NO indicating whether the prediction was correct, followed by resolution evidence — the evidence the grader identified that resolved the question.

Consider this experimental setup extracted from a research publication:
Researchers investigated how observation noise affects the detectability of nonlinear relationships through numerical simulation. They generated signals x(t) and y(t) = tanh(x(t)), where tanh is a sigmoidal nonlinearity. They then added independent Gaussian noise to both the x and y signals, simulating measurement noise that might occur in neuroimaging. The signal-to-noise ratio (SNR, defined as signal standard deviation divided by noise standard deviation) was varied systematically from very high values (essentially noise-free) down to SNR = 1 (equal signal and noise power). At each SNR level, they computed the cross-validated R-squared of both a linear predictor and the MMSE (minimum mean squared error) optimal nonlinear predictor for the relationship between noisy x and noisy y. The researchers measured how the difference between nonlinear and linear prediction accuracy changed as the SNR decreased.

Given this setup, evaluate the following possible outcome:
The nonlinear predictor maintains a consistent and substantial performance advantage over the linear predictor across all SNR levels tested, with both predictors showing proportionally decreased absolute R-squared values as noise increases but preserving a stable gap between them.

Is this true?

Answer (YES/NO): NO